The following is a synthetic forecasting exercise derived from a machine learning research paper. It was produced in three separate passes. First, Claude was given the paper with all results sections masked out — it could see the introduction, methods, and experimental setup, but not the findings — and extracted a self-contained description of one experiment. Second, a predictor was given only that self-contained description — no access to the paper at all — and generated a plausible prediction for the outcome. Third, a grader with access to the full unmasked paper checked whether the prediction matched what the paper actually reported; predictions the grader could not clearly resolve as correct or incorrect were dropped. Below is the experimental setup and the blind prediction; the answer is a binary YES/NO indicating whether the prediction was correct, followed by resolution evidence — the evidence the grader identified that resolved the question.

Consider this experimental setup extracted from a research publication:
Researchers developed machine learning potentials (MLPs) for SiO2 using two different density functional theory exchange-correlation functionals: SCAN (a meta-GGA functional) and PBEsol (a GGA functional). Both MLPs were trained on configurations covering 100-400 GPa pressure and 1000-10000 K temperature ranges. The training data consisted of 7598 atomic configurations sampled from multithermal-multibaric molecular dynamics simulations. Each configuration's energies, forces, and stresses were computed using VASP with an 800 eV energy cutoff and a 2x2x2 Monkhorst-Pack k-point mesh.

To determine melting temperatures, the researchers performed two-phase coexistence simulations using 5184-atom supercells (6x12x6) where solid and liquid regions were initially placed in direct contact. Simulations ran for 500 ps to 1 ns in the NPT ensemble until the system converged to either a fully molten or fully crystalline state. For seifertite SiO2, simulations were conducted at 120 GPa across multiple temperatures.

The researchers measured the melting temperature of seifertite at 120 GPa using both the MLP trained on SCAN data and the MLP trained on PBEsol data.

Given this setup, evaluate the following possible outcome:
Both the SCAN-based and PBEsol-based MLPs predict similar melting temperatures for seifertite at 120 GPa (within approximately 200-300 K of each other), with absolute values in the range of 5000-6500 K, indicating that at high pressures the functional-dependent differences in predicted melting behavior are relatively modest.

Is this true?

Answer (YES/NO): NO